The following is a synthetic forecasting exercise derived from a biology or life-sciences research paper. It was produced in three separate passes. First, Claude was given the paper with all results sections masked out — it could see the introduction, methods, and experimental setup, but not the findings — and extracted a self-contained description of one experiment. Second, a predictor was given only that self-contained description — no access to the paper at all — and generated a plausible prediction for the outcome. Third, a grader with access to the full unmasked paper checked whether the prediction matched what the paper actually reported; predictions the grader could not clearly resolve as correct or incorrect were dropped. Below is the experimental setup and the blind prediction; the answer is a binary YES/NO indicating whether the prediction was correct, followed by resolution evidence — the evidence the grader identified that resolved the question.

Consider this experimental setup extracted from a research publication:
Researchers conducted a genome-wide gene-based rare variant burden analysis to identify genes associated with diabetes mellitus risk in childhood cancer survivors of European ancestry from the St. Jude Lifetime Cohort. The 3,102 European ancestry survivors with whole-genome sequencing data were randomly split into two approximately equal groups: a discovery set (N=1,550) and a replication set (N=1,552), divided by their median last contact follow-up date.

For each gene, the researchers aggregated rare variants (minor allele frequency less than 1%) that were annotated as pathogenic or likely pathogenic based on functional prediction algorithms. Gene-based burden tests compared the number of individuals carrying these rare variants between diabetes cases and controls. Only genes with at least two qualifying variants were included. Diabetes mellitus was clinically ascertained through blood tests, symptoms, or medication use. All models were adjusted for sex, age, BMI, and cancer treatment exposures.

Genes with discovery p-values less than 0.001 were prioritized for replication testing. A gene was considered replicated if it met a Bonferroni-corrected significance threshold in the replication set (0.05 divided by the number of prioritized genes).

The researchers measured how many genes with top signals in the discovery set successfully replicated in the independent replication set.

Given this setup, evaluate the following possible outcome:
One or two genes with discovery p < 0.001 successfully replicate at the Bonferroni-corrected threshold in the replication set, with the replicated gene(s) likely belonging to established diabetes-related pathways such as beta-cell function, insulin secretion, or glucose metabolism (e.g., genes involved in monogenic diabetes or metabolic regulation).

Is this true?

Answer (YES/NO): NO